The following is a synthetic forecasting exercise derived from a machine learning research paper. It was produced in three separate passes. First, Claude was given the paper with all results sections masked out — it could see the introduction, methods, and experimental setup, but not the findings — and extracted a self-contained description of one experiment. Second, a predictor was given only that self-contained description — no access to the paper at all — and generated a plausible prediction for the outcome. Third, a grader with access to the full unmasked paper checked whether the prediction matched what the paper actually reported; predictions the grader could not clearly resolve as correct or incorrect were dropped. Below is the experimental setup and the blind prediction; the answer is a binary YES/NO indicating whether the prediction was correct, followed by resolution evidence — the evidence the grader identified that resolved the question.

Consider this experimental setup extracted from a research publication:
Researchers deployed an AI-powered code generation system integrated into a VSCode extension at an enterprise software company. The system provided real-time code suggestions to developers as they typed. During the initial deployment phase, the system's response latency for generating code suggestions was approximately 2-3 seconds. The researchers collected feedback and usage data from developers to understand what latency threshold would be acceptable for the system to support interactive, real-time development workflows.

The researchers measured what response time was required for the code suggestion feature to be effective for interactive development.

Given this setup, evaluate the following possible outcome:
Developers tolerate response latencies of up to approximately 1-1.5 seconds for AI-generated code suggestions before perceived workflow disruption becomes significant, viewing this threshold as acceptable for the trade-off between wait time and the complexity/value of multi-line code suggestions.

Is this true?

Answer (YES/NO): NO